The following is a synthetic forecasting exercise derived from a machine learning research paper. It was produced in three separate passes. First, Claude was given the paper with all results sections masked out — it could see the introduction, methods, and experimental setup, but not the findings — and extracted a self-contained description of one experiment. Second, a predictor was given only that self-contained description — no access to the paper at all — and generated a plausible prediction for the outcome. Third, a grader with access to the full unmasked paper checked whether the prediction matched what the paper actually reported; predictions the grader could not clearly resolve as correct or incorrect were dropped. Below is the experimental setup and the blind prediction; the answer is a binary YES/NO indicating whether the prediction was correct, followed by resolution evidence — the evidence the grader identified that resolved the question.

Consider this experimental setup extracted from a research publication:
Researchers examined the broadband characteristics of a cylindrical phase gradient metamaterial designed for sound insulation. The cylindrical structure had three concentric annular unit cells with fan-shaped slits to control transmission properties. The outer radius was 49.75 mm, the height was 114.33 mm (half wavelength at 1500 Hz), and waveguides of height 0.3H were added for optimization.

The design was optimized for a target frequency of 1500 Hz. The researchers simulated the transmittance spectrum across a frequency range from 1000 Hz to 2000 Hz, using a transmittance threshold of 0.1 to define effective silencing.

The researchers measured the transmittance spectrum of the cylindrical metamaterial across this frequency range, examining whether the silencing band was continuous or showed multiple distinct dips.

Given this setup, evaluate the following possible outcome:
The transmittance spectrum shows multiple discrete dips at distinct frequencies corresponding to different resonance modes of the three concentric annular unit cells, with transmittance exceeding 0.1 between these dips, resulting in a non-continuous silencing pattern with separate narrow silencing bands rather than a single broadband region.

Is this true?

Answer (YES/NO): NO